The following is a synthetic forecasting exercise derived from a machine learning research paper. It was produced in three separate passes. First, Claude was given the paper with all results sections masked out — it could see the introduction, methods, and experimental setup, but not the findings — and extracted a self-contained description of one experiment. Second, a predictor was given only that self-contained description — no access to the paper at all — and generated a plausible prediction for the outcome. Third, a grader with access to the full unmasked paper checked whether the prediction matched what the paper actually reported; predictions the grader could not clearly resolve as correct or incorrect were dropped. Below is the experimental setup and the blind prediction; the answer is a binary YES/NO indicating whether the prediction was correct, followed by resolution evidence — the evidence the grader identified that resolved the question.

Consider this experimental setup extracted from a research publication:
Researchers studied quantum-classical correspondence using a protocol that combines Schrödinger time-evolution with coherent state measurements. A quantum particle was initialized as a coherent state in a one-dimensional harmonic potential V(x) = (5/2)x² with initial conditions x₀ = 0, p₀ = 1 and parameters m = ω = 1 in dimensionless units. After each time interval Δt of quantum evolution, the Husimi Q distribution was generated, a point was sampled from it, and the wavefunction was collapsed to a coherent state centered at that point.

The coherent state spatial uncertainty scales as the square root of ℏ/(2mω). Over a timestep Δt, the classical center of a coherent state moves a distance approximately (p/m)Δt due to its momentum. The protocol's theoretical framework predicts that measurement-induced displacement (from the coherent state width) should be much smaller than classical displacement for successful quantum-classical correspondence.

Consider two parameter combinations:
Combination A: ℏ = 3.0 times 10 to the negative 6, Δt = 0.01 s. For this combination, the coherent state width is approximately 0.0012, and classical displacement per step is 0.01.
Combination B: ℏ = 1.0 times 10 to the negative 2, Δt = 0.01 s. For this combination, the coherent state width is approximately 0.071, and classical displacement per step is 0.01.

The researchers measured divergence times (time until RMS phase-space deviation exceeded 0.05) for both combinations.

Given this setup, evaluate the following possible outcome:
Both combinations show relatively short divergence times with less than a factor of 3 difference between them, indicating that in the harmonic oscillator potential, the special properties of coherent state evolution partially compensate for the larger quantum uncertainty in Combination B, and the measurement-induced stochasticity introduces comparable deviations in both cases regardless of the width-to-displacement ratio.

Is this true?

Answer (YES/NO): NO